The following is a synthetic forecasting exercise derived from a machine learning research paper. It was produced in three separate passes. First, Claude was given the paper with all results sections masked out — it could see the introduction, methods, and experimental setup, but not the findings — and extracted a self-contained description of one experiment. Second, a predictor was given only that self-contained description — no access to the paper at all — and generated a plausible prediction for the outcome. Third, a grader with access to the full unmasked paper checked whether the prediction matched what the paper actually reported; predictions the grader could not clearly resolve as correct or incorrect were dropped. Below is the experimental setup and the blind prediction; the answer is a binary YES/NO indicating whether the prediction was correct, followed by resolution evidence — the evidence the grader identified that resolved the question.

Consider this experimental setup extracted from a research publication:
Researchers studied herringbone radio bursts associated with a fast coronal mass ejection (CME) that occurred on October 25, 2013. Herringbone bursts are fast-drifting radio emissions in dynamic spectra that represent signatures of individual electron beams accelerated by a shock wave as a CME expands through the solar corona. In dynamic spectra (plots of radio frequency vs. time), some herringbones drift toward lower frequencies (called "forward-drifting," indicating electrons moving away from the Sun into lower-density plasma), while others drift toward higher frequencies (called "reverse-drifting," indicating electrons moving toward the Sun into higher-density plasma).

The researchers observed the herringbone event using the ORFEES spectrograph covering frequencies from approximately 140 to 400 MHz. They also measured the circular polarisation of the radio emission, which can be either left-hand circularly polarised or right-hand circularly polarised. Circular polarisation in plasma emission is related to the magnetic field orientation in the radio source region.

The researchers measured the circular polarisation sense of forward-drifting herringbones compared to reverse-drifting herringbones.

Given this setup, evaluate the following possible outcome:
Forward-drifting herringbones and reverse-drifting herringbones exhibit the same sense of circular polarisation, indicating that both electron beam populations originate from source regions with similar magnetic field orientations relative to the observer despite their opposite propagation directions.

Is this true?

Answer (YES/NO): NO